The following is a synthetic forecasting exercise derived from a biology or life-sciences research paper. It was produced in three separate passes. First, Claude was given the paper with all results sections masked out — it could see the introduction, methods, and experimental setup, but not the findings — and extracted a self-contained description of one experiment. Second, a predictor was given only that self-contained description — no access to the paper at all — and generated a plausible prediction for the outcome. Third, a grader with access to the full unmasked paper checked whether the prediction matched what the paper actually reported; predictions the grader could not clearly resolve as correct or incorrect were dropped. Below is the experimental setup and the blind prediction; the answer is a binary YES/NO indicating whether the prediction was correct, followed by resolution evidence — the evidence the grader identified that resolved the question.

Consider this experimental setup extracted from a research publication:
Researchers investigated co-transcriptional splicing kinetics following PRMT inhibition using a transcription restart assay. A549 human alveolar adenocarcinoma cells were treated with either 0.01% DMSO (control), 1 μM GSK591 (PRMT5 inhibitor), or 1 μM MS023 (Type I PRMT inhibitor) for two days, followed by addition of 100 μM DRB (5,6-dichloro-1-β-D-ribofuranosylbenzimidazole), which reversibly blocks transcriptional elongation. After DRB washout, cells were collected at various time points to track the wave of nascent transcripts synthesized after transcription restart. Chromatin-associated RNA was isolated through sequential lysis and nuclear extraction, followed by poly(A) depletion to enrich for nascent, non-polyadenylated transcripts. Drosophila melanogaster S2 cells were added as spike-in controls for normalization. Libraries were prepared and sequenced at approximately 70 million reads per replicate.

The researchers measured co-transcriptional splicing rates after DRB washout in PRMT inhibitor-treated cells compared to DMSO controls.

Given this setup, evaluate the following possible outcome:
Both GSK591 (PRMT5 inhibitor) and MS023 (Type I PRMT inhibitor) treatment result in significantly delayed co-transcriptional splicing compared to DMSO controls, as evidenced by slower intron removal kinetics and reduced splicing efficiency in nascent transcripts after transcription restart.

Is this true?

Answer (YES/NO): YES